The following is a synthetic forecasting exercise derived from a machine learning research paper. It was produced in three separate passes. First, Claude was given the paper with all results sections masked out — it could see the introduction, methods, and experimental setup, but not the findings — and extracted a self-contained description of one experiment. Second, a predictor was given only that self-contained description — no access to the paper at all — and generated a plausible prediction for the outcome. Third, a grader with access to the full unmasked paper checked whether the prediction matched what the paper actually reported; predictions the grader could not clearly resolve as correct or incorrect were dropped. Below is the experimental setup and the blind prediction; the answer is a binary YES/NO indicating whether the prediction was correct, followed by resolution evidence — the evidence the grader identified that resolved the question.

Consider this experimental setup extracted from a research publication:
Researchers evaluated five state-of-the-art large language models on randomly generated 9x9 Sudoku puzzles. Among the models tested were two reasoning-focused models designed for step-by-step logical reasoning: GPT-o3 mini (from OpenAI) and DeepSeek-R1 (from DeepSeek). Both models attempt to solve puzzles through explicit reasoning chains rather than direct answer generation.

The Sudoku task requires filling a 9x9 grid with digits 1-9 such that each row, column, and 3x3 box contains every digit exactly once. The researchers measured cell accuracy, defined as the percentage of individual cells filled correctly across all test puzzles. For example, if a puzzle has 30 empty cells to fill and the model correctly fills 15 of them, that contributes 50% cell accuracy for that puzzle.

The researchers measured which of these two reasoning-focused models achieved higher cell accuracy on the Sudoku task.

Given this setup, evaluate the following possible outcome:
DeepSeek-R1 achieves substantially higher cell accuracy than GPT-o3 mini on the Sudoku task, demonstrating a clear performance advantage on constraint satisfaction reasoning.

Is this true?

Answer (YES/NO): YES